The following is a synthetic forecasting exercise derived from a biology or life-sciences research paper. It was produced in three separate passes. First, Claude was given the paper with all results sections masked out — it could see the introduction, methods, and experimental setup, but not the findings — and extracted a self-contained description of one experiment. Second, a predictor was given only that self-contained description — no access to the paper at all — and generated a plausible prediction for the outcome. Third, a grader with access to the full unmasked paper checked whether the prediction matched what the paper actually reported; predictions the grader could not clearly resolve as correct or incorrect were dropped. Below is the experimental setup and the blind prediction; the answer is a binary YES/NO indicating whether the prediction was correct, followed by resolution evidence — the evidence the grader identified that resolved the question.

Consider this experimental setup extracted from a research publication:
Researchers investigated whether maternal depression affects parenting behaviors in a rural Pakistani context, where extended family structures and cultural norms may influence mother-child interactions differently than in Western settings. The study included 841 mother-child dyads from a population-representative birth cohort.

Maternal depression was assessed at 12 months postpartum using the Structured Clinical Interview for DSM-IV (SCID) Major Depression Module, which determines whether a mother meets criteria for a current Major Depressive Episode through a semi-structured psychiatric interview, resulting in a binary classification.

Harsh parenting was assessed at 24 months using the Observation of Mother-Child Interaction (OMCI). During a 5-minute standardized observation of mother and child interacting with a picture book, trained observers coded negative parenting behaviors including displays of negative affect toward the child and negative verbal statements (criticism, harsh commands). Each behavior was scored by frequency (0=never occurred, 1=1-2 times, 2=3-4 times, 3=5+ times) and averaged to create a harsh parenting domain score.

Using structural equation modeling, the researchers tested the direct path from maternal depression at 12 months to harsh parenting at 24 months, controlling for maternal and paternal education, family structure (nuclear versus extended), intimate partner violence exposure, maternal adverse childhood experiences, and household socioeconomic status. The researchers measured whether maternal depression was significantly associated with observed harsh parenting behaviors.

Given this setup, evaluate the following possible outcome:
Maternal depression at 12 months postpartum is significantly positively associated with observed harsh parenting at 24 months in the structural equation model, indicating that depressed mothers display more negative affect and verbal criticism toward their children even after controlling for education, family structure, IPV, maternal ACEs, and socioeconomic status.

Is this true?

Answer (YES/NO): YES